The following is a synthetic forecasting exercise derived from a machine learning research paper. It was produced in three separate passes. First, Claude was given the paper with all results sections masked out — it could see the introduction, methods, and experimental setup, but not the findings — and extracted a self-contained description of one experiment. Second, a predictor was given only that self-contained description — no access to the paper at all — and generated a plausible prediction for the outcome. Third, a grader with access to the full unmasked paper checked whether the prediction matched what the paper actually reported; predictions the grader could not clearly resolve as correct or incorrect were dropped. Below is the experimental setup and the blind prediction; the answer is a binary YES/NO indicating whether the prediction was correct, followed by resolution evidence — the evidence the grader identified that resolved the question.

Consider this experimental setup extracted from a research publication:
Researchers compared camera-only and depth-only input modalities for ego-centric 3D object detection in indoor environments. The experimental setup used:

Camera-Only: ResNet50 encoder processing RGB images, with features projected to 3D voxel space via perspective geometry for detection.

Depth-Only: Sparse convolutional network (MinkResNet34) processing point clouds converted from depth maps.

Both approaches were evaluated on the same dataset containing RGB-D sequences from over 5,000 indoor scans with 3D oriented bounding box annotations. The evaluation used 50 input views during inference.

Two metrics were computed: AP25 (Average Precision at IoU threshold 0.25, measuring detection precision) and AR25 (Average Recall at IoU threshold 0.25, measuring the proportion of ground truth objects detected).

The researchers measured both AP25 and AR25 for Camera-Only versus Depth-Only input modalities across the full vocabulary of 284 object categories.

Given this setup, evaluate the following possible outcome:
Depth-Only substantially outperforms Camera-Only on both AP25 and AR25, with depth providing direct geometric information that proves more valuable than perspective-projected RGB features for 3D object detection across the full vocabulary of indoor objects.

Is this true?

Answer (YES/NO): YES